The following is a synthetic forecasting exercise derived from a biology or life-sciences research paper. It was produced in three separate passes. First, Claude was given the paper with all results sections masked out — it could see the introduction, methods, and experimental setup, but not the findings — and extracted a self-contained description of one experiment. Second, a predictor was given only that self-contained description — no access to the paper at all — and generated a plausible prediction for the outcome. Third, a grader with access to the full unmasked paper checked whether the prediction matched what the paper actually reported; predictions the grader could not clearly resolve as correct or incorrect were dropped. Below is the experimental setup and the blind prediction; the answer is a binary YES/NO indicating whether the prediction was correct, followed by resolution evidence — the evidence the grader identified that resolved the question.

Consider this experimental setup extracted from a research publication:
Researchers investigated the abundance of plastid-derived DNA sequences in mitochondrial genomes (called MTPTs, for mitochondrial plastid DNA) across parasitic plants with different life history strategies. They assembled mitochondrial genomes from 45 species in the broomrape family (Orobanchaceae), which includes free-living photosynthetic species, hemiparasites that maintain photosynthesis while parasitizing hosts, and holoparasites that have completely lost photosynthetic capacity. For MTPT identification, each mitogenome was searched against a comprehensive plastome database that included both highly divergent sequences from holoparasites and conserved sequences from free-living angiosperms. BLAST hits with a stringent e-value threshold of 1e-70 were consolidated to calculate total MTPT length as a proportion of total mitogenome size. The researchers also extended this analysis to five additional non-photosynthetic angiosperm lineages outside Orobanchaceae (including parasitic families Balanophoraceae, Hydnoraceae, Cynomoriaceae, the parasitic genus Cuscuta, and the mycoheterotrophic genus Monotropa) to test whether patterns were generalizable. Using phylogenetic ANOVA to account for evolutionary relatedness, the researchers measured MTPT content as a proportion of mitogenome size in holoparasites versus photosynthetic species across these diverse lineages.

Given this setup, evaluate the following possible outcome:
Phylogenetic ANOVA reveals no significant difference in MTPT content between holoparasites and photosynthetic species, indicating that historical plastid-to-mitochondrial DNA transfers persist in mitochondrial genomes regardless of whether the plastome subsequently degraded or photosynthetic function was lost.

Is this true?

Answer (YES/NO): NO